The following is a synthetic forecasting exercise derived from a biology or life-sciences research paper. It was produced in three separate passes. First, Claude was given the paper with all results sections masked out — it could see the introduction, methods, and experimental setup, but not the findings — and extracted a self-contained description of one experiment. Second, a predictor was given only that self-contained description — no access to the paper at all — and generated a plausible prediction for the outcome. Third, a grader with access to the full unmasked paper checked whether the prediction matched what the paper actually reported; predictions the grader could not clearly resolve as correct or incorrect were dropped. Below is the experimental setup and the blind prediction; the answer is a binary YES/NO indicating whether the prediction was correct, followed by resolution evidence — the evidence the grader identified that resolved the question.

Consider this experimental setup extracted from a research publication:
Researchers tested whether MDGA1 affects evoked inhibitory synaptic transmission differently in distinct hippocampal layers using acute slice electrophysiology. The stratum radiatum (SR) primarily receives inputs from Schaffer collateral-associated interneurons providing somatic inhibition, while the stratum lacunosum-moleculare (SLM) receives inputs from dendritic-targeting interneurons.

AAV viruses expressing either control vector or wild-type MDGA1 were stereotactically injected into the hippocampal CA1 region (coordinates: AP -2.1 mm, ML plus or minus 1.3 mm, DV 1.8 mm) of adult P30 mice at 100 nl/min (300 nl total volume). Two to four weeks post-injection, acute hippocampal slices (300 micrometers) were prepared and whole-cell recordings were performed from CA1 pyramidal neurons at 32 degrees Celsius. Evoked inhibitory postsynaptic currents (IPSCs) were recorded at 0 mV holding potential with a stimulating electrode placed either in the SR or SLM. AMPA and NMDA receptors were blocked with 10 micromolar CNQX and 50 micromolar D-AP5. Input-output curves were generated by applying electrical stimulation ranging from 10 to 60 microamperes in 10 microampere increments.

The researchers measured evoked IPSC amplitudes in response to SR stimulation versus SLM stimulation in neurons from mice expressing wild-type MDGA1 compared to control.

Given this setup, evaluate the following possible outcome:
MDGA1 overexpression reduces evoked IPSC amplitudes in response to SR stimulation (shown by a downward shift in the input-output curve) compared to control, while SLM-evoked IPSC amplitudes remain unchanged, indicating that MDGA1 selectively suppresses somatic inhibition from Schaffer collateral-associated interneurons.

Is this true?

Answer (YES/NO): NO